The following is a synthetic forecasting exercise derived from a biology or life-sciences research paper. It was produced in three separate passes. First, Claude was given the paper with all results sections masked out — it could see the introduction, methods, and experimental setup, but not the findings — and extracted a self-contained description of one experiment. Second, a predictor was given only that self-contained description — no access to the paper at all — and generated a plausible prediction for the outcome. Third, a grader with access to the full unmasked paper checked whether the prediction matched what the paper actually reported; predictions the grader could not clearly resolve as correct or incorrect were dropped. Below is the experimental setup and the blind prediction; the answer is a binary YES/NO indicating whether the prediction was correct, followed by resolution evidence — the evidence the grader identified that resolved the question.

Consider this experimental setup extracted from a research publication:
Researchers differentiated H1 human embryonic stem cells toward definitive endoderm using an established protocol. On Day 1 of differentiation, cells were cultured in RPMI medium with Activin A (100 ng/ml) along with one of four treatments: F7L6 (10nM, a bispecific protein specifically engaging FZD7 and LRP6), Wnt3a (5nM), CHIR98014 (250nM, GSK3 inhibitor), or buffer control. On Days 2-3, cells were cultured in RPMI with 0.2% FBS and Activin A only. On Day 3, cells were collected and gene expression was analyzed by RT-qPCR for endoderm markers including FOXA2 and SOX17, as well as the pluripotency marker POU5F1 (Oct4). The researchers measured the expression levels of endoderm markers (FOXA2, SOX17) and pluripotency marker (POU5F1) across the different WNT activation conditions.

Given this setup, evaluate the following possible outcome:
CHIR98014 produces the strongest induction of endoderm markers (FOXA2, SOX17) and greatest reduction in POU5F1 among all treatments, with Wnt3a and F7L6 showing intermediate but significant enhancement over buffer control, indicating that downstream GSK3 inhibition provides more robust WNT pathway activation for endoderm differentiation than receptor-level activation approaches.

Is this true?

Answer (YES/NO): NO